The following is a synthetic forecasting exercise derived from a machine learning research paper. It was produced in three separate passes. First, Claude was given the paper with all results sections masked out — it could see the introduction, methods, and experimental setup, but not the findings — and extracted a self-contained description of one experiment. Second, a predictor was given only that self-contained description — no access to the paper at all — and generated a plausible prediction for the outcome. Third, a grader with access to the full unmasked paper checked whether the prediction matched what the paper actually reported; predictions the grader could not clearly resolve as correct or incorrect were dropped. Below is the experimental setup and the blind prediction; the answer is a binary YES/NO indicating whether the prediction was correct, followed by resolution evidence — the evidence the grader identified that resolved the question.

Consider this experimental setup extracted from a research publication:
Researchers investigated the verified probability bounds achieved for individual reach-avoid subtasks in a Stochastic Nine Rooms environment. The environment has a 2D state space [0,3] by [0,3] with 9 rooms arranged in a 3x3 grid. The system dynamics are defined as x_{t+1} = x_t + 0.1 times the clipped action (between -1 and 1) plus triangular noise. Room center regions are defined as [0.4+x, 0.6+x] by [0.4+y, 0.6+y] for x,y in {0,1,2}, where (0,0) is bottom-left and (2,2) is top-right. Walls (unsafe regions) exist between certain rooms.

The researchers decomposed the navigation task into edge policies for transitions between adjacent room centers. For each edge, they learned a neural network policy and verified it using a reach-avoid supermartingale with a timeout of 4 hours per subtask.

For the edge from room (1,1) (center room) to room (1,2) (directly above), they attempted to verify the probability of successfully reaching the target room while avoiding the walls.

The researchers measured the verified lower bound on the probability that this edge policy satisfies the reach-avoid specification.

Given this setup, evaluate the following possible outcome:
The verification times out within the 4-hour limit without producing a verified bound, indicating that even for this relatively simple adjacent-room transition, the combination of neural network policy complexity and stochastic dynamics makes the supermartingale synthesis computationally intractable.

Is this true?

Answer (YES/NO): NO